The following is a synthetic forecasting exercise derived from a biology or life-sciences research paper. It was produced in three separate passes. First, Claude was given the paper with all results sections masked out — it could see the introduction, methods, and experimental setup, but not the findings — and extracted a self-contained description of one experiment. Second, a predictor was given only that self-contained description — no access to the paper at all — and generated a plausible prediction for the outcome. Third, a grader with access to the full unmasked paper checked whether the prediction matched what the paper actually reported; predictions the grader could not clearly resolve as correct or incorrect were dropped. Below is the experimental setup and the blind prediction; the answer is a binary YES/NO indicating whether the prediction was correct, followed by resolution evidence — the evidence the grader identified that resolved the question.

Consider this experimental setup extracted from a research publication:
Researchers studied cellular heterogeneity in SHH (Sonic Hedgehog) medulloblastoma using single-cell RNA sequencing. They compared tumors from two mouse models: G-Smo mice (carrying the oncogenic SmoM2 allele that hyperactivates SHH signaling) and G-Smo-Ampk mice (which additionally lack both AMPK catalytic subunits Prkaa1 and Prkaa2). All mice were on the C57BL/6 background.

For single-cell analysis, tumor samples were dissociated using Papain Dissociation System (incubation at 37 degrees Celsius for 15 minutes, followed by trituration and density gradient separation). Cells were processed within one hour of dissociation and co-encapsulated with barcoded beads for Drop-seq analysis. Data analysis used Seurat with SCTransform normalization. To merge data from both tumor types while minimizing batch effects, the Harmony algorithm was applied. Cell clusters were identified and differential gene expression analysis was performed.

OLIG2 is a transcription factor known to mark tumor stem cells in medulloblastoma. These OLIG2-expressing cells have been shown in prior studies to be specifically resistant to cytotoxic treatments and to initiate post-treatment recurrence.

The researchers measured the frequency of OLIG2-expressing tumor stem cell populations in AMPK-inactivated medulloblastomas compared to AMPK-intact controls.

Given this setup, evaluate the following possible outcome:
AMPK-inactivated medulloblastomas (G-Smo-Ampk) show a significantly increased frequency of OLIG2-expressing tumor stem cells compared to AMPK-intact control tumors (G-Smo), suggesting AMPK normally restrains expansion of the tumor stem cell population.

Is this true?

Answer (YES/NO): NO